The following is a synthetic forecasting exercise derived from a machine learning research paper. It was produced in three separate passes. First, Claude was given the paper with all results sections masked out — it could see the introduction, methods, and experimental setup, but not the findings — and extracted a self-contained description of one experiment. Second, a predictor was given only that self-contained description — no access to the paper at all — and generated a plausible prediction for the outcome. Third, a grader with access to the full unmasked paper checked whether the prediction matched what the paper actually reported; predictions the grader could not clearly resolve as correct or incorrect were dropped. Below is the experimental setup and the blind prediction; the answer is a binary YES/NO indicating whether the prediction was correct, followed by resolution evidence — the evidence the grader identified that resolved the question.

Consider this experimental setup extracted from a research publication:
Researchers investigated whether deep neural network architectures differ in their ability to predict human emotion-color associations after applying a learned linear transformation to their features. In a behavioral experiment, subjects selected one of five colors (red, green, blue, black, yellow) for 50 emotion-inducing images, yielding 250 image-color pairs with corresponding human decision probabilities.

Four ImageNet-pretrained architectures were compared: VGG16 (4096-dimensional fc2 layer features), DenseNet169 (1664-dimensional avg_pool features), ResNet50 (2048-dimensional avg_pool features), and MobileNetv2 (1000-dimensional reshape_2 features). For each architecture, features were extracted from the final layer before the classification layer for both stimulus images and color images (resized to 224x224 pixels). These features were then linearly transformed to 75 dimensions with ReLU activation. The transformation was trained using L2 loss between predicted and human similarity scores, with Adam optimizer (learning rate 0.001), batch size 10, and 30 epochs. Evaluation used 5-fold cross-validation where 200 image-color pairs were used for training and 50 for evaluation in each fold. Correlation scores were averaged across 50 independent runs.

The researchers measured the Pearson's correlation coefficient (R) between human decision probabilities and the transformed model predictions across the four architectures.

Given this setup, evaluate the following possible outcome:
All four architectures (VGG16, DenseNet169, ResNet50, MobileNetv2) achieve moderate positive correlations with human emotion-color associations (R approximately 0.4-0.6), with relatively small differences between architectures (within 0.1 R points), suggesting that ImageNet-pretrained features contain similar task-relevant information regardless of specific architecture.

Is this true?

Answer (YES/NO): NO